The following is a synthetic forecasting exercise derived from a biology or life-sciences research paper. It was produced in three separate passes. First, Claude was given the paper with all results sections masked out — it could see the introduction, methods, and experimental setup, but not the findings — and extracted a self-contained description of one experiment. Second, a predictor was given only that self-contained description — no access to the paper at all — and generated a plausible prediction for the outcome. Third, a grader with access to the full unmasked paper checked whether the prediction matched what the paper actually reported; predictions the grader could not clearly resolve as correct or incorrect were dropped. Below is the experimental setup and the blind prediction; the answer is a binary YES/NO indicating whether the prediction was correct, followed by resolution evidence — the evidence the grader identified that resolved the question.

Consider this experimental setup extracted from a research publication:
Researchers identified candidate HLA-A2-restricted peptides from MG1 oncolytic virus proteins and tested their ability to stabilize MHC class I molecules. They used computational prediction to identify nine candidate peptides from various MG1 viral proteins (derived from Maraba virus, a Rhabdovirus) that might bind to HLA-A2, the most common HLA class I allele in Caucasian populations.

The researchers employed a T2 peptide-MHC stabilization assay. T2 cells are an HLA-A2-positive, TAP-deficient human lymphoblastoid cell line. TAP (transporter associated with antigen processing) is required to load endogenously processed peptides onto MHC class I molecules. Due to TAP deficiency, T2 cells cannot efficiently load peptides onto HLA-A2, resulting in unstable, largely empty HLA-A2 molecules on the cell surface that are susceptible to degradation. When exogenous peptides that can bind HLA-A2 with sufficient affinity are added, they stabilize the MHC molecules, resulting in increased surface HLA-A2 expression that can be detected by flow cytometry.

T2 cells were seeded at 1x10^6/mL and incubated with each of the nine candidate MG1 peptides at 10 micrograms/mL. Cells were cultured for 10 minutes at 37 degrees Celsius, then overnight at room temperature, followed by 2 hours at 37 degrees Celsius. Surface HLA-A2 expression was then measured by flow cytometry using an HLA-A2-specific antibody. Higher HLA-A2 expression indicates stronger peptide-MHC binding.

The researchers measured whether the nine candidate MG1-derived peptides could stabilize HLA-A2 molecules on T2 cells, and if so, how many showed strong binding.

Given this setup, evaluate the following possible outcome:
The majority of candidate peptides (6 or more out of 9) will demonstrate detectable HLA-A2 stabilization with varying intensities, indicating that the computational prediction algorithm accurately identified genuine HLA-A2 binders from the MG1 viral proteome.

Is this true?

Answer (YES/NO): NO